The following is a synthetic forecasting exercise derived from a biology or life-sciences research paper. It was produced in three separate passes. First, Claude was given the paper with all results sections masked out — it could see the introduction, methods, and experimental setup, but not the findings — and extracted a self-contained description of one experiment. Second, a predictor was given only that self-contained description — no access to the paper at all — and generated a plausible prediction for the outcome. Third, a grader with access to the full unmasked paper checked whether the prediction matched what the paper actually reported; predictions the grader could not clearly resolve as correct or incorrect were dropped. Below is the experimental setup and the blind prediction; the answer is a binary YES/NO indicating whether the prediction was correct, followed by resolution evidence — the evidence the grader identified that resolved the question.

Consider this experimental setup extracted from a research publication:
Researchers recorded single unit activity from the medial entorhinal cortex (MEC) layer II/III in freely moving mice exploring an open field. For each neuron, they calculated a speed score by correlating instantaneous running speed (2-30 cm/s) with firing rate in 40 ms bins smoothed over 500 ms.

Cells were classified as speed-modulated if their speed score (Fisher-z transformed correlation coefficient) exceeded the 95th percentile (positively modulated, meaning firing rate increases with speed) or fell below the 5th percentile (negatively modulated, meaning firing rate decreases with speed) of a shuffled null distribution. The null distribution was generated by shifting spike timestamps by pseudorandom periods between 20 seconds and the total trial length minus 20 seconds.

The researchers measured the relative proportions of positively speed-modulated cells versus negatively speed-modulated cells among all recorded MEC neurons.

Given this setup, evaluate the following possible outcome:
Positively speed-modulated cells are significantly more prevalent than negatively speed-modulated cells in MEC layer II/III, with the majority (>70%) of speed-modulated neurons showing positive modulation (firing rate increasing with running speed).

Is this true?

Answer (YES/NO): YES